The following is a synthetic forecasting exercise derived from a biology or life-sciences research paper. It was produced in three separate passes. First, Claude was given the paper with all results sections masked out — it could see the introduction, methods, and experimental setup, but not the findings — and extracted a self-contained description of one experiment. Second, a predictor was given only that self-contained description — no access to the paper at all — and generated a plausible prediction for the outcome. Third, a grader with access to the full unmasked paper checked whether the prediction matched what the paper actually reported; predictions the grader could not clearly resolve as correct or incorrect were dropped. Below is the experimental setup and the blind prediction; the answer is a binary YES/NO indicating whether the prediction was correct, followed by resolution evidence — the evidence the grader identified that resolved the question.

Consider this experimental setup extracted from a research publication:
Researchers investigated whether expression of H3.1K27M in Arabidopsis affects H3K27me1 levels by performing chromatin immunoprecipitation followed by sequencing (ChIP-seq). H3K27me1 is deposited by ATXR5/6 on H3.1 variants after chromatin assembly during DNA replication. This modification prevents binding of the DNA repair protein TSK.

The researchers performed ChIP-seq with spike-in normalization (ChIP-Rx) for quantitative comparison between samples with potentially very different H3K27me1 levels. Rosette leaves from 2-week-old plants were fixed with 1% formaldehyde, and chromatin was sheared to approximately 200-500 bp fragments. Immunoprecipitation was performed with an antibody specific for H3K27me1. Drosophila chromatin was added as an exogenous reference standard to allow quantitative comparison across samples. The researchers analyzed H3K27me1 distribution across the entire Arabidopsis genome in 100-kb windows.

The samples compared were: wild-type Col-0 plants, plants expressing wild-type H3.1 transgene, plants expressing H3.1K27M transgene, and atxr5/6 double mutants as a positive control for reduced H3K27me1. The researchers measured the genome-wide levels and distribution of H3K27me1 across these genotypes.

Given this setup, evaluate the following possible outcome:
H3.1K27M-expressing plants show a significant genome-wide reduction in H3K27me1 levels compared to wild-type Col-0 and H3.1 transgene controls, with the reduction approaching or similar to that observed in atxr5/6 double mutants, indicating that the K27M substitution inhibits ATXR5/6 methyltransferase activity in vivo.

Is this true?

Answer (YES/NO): NO